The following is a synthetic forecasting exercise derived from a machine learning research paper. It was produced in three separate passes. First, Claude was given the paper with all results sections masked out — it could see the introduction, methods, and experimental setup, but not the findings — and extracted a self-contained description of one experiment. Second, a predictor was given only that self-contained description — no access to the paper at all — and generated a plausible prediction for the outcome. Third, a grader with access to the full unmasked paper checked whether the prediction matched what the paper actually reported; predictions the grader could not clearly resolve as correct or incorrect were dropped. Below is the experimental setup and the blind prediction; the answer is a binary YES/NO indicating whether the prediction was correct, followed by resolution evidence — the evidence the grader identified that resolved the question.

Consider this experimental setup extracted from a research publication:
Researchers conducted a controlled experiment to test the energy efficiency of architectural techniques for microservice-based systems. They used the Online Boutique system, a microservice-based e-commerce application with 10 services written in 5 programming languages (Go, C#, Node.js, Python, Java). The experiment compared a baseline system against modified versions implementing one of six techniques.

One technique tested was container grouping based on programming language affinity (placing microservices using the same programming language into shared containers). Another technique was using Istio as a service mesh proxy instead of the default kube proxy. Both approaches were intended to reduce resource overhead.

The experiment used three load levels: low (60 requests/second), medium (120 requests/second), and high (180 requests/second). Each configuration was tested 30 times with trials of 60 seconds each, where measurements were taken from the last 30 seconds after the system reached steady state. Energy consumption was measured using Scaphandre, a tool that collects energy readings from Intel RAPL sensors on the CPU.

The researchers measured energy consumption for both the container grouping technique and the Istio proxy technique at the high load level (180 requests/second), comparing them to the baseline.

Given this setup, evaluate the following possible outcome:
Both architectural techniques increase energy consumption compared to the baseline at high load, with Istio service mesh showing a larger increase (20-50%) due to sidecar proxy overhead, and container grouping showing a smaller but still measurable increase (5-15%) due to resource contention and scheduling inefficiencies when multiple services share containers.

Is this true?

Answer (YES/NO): NO